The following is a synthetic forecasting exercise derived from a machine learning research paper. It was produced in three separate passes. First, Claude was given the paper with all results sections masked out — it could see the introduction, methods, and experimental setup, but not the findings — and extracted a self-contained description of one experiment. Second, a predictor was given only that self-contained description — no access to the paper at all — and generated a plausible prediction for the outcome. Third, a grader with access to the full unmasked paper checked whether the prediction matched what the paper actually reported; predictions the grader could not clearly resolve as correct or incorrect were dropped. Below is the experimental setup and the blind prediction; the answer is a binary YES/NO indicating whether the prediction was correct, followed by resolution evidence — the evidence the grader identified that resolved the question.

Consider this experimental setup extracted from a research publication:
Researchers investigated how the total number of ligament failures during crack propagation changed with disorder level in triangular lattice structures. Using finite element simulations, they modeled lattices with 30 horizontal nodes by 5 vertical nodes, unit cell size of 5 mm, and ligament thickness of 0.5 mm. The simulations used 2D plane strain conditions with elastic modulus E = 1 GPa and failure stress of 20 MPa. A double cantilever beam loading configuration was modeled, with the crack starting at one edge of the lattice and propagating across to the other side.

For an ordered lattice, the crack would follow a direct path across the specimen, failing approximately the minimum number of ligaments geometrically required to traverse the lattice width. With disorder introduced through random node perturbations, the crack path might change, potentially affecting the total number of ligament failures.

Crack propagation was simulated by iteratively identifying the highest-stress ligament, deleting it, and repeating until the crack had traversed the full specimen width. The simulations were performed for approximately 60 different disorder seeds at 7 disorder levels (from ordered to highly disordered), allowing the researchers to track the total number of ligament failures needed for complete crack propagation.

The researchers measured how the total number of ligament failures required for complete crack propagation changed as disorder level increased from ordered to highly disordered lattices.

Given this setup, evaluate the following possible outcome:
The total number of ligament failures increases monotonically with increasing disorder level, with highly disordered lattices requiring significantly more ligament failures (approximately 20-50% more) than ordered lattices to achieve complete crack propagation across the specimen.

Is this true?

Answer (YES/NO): NO